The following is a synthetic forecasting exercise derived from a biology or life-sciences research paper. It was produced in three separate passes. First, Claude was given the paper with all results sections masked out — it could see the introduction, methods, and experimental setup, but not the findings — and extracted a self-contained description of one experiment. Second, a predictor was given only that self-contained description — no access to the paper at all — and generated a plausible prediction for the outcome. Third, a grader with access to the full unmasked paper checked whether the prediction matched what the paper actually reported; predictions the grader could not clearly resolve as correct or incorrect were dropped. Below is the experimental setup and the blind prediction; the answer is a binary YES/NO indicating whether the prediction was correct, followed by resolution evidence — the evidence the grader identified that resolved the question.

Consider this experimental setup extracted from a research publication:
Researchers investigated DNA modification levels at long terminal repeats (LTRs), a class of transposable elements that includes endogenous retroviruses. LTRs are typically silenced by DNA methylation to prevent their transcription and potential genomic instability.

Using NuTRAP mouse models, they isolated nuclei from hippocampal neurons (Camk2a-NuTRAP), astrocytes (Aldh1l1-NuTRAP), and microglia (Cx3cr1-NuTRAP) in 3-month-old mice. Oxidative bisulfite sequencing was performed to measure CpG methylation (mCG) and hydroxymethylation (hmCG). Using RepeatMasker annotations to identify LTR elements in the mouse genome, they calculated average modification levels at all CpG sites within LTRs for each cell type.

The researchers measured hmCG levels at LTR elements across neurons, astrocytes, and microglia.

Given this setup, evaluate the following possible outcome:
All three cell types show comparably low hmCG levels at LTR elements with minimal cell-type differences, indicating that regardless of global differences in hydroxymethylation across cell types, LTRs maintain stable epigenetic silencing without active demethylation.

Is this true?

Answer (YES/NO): NO